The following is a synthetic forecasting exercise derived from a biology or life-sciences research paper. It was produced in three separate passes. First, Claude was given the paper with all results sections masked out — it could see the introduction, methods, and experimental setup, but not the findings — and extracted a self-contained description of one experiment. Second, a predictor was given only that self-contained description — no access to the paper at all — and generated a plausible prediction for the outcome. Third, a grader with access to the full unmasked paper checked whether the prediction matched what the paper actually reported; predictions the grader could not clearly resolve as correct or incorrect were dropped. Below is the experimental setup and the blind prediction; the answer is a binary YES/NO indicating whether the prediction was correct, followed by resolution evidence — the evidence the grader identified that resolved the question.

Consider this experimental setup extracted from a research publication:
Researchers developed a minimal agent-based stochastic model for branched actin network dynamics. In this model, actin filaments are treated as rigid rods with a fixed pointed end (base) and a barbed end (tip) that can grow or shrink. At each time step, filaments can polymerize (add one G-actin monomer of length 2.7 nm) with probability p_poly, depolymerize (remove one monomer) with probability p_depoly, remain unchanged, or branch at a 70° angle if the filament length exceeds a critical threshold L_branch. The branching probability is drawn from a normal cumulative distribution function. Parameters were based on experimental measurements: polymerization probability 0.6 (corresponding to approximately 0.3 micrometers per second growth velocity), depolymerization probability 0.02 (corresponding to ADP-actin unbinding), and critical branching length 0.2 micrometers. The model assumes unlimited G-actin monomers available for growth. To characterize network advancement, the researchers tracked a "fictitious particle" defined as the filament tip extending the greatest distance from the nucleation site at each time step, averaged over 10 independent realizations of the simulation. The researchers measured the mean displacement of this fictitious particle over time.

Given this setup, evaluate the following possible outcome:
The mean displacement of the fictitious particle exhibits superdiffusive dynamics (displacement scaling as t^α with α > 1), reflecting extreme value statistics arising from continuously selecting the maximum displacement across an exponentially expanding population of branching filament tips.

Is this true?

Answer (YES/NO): NO